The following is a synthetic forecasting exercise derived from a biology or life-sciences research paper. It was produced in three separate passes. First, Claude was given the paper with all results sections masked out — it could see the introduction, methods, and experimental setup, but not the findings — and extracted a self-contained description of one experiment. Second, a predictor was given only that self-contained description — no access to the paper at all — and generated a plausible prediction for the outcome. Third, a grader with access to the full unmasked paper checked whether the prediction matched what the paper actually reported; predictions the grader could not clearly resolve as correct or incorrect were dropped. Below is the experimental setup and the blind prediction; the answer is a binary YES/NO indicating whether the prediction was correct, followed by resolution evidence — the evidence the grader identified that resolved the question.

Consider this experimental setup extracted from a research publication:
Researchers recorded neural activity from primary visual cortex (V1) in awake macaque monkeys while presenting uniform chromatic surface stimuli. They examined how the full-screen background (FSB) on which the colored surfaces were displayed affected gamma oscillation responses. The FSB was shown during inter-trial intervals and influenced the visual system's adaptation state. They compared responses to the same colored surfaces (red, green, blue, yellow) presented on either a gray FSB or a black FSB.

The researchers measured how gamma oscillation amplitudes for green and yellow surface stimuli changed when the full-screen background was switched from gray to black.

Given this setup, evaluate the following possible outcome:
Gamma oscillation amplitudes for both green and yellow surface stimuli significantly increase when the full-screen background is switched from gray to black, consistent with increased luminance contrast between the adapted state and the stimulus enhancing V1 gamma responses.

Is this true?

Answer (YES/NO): NO